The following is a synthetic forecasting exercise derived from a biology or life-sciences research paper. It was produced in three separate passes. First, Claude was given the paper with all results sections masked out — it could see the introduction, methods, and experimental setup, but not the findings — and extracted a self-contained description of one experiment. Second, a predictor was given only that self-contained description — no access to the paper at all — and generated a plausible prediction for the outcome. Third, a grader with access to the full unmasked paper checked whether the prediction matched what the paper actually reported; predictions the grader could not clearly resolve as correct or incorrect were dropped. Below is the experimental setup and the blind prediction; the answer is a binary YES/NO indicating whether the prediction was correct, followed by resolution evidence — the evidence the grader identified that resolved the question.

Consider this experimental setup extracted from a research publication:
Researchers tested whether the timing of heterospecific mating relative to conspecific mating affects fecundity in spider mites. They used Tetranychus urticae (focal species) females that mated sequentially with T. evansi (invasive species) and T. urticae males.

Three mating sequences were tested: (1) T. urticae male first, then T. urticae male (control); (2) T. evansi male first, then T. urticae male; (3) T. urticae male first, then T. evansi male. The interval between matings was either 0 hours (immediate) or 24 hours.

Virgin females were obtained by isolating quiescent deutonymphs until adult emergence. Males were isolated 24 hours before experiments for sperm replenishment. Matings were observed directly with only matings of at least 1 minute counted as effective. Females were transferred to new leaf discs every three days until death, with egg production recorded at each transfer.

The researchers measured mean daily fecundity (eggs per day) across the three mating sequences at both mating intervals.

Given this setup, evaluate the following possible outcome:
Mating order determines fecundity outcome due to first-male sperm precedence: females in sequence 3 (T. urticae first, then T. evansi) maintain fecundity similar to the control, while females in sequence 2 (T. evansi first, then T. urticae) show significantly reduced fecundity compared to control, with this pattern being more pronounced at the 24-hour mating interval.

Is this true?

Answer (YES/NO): NO